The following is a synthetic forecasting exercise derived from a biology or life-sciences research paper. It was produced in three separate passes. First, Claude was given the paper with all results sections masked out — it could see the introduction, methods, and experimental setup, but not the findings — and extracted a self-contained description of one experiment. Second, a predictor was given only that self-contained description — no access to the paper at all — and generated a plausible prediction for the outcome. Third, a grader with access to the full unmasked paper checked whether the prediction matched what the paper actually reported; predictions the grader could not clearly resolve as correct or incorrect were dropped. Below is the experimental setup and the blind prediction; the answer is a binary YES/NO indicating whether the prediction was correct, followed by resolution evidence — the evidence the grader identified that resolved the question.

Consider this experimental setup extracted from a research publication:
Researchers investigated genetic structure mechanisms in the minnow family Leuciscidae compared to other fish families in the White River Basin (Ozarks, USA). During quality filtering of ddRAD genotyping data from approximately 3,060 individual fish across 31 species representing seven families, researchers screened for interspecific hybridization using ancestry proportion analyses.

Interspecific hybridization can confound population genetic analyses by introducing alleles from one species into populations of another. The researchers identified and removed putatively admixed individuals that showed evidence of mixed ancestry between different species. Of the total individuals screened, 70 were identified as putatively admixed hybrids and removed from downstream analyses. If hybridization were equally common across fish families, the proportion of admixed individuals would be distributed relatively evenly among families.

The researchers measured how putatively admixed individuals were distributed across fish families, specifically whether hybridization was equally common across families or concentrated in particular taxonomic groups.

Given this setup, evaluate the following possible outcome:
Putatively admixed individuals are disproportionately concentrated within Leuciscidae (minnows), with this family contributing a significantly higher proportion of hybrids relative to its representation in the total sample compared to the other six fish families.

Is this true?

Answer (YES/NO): YES